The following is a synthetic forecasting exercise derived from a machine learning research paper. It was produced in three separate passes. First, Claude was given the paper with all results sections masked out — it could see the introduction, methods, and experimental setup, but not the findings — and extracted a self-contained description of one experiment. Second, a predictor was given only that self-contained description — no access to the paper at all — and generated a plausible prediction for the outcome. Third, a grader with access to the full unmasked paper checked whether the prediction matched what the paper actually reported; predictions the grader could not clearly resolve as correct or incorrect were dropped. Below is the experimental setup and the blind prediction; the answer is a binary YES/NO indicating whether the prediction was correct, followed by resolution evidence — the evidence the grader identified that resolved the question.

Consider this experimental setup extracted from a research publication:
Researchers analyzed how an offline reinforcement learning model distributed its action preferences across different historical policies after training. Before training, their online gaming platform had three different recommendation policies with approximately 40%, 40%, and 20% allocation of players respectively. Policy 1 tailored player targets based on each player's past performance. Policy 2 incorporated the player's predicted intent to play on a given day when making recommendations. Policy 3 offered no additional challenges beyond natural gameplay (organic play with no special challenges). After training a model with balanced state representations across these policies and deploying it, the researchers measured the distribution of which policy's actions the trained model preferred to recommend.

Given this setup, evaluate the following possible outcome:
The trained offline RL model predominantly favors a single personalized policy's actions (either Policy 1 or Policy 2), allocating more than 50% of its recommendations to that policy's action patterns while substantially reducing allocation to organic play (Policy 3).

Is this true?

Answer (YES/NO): NO